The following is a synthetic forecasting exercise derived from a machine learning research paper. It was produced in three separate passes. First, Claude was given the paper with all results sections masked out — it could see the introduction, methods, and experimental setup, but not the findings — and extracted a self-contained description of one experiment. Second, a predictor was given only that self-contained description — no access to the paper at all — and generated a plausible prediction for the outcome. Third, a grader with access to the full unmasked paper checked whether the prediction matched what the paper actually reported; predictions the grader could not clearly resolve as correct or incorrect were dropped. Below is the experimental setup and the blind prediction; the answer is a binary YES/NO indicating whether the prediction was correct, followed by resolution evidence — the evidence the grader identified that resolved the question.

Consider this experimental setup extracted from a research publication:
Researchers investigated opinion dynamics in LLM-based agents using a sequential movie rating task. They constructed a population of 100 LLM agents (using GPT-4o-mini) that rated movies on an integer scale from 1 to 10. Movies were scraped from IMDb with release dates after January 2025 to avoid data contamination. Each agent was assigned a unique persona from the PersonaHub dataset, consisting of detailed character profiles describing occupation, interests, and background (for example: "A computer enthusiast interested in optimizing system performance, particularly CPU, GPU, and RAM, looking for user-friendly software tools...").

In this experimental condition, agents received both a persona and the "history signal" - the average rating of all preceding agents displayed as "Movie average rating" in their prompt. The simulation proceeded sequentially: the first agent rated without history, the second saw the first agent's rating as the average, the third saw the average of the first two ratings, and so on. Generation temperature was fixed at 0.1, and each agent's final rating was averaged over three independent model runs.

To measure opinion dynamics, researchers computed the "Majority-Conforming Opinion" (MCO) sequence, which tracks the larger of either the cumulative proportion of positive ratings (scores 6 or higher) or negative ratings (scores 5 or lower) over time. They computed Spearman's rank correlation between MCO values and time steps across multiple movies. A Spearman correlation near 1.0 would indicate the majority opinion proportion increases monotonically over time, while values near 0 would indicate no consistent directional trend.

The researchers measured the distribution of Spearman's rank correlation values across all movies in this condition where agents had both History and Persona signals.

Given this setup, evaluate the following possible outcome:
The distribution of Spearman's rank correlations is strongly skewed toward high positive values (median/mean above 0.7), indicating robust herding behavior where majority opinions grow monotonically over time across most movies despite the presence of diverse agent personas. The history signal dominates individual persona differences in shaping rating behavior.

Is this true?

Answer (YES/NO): YES